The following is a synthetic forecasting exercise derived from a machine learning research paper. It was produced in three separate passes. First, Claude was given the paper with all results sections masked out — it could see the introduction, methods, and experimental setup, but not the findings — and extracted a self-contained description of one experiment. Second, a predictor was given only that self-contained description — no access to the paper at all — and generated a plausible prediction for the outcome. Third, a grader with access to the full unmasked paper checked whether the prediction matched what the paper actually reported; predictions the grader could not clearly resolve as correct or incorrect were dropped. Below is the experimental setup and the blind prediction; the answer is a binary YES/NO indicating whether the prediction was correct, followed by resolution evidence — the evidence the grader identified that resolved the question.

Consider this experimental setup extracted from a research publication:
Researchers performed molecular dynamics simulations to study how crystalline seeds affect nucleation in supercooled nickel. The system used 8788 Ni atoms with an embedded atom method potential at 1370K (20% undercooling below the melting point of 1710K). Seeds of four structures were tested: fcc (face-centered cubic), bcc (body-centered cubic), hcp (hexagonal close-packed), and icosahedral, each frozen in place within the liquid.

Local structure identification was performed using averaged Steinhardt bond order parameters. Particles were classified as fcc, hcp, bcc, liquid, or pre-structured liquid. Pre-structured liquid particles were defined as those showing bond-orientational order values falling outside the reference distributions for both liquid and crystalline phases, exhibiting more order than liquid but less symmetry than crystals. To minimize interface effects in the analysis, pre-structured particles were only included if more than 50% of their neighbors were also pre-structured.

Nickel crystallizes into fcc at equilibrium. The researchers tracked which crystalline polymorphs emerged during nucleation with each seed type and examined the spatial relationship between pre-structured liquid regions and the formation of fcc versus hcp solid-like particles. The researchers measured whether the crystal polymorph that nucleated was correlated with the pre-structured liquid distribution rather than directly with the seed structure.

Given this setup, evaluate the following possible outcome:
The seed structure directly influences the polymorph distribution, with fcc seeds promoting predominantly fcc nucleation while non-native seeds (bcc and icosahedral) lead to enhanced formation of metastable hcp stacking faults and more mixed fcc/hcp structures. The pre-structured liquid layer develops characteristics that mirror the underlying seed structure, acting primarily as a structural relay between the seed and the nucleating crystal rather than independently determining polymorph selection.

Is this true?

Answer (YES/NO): NO